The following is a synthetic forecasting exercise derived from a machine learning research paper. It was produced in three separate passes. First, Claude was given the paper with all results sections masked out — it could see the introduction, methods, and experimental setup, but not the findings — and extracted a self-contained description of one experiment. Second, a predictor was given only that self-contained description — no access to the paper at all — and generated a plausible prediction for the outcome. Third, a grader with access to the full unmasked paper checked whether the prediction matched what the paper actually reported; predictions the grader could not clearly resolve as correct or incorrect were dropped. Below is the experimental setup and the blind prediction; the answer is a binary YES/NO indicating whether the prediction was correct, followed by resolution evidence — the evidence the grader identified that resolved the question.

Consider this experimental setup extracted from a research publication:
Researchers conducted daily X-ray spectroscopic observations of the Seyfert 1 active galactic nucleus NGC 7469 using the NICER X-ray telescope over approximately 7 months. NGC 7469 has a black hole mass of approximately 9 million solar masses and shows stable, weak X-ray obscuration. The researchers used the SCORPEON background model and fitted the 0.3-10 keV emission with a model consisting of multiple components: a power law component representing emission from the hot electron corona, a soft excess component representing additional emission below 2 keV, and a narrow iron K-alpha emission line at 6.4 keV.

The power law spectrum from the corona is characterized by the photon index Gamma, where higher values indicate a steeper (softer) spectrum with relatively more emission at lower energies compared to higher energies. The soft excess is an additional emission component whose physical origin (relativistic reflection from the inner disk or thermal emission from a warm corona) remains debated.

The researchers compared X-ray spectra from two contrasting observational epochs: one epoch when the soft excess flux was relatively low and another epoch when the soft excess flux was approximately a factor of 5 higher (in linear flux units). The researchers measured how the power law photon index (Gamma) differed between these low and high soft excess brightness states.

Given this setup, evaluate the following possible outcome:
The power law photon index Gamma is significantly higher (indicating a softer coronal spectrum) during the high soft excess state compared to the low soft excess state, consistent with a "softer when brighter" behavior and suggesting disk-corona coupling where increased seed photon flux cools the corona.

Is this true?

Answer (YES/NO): YES